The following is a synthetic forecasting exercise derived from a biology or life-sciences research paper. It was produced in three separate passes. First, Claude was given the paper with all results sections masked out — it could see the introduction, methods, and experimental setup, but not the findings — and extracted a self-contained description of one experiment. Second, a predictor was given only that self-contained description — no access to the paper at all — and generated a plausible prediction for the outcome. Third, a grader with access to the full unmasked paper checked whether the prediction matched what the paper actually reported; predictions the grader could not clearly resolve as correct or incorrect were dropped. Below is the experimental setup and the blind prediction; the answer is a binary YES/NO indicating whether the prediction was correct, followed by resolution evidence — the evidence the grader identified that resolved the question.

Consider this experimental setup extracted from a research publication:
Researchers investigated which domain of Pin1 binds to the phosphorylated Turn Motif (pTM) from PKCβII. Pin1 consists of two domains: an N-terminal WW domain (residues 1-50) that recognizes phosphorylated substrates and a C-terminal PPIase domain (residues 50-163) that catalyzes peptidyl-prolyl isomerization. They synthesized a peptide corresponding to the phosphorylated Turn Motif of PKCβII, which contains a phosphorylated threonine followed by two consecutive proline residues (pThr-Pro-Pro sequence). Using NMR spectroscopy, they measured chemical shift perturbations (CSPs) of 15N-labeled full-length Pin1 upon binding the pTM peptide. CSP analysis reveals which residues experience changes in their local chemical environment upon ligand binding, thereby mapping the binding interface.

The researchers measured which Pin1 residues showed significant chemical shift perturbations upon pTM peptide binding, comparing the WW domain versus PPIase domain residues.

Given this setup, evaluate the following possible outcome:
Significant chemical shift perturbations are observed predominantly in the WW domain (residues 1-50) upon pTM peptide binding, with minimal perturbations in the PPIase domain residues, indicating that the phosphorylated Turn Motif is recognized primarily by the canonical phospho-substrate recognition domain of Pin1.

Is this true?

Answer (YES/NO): YES